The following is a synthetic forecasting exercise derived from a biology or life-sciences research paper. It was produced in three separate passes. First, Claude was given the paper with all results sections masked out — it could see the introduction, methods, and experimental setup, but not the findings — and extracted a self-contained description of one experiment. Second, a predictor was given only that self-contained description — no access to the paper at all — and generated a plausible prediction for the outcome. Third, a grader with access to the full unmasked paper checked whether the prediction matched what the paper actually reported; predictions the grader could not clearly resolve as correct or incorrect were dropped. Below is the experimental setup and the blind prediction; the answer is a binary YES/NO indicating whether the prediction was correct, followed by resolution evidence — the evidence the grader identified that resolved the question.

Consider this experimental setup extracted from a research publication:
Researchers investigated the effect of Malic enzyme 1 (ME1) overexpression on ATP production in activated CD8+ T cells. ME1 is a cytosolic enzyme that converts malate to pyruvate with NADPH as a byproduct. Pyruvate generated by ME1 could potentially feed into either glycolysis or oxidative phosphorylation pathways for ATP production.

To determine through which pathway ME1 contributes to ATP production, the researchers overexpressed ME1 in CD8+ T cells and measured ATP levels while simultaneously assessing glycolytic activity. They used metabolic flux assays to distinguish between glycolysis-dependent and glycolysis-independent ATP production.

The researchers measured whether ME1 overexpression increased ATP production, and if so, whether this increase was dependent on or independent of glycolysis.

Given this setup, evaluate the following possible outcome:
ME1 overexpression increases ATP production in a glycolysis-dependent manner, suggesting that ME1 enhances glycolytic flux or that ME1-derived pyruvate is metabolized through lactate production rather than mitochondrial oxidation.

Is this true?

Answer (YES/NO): NO